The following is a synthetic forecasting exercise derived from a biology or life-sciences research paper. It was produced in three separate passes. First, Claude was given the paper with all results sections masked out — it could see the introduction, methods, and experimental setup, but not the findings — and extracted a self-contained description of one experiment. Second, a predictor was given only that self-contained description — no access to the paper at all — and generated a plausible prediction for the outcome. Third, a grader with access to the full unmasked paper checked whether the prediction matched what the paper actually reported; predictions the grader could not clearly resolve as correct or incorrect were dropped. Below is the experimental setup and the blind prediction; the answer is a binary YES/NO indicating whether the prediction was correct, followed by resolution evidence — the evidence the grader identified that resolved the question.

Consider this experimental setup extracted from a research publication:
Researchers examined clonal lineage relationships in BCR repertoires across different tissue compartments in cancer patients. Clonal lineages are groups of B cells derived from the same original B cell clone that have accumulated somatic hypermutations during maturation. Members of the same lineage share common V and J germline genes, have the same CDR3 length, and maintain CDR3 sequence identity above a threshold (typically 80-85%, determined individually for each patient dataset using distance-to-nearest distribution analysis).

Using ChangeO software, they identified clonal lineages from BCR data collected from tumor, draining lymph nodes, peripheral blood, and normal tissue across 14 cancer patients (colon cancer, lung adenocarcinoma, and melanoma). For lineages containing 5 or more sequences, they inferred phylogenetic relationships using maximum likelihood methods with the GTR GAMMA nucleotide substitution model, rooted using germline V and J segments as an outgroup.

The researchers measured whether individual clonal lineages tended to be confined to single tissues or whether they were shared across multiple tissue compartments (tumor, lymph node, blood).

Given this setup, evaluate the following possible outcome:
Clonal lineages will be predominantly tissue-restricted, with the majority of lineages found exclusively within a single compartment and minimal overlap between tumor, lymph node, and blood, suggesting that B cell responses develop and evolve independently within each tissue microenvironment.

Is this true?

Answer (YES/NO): NO